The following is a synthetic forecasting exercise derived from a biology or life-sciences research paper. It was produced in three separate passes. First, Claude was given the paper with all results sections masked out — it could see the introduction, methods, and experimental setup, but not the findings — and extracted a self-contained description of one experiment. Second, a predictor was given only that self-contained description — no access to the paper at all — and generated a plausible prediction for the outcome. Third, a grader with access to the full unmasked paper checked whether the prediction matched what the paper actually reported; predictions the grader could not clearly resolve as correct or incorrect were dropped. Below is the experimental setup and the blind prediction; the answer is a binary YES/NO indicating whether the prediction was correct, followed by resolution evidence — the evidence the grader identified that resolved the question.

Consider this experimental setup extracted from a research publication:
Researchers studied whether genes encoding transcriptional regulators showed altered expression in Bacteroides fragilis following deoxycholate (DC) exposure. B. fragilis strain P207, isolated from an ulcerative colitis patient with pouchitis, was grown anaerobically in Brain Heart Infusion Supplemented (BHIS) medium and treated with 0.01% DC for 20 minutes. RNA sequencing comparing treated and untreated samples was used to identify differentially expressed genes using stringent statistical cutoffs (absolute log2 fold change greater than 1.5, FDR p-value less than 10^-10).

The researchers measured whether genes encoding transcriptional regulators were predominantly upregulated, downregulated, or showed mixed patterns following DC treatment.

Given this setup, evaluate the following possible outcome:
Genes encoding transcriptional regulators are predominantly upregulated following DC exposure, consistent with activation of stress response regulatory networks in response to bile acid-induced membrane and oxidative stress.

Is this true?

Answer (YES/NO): NO